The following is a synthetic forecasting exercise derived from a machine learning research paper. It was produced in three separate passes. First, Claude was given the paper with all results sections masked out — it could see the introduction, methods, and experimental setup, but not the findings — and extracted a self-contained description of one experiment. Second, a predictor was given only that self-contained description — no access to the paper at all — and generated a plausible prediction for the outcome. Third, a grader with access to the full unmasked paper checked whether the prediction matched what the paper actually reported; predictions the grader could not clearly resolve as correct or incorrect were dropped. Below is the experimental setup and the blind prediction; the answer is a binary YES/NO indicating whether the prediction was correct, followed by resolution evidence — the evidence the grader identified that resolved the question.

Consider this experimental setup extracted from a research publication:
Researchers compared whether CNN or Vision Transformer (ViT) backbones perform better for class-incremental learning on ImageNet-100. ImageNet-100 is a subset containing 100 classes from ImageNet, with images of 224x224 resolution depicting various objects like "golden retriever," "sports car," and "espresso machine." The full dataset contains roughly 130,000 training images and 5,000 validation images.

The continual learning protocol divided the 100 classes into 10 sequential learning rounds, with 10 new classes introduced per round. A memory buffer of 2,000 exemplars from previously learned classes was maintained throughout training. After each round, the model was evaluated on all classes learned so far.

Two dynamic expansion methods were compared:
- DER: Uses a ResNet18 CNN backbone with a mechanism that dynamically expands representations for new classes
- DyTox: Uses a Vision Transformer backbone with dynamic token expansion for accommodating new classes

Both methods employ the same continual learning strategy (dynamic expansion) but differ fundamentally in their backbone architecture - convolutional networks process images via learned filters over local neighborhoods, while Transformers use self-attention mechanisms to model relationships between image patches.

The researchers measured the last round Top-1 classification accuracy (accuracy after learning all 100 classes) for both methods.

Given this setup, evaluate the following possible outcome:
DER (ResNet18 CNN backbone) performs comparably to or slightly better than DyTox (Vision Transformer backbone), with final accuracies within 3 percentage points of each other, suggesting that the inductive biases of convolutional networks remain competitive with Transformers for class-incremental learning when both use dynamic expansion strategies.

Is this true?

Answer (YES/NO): NO